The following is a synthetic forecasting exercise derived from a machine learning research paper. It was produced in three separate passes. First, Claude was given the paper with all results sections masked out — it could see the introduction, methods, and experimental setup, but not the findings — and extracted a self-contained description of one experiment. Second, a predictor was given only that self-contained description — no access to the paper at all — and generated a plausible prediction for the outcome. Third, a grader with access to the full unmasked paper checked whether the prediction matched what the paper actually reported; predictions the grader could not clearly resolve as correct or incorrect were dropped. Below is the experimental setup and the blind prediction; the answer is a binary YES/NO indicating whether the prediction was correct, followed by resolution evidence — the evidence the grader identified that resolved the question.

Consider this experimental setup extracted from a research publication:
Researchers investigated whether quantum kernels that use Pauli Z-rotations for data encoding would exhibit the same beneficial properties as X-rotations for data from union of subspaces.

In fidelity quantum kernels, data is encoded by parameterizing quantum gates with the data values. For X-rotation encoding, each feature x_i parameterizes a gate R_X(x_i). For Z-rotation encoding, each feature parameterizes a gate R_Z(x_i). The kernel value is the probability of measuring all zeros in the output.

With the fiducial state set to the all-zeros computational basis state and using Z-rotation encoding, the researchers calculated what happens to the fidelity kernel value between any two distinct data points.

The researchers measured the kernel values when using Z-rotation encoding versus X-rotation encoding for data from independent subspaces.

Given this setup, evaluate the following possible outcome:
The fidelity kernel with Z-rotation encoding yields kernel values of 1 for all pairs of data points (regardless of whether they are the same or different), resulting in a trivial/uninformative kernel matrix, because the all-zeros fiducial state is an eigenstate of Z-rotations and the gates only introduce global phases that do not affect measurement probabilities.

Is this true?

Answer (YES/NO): YES